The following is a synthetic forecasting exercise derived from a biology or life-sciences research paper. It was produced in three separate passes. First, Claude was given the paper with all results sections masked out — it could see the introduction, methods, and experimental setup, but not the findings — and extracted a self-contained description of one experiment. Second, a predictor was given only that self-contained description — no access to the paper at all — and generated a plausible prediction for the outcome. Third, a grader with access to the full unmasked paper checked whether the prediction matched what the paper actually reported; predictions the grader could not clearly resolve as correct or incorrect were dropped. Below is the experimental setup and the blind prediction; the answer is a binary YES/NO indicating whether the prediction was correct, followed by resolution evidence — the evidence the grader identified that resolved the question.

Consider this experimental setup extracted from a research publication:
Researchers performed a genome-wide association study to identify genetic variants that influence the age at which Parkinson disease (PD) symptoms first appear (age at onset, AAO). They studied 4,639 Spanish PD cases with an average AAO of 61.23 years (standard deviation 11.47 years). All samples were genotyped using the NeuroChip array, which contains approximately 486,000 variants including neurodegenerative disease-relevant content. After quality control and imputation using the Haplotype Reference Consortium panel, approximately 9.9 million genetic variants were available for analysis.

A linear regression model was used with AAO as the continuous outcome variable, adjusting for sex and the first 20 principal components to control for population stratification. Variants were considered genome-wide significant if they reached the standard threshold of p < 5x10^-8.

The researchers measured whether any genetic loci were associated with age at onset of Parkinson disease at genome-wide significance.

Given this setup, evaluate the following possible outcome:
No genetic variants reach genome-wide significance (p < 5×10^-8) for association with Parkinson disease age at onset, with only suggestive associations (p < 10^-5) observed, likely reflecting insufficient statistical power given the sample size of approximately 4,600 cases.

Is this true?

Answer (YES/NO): NO